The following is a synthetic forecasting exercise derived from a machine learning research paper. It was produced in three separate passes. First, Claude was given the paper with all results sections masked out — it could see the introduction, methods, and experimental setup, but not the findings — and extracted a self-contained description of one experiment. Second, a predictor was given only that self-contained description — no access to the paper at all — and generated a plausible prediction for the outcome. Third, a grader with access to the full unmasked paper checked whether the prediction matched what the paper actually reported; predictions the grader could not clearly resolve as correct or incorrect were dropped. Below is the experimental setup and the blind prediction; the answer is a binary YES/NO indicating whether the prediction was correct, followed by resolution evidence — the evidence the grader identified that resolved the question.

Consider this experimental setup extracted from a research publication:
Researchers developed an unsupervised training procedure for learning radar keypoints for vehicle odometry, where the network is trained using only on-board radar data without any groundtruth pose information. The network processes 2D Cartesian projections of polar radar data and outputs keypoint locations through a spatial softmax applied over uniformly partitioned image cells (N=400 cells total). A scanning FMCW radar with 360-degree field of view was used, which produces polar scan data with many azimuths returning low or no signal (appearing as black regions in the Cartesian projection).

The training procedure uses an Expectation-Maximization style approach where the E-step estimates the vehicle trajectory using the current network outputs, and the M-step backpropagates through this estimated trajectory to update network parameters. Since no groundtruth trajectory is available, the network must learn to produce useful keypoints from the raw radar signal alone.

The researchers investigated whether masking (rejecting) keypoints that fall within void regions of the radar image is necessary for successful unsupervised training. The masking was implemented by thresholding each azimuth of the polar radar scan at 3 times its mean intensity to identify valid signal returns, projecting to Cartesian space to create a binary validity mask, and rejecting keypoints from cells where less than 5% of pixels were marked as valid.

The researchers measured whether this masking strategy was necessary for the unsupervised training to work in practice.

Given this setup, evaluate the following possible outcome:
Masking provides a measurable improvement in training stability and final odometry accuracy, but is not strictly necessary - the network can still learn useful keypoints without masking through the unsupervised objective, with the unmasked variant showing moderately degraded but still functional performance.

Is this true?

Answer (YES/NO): NO